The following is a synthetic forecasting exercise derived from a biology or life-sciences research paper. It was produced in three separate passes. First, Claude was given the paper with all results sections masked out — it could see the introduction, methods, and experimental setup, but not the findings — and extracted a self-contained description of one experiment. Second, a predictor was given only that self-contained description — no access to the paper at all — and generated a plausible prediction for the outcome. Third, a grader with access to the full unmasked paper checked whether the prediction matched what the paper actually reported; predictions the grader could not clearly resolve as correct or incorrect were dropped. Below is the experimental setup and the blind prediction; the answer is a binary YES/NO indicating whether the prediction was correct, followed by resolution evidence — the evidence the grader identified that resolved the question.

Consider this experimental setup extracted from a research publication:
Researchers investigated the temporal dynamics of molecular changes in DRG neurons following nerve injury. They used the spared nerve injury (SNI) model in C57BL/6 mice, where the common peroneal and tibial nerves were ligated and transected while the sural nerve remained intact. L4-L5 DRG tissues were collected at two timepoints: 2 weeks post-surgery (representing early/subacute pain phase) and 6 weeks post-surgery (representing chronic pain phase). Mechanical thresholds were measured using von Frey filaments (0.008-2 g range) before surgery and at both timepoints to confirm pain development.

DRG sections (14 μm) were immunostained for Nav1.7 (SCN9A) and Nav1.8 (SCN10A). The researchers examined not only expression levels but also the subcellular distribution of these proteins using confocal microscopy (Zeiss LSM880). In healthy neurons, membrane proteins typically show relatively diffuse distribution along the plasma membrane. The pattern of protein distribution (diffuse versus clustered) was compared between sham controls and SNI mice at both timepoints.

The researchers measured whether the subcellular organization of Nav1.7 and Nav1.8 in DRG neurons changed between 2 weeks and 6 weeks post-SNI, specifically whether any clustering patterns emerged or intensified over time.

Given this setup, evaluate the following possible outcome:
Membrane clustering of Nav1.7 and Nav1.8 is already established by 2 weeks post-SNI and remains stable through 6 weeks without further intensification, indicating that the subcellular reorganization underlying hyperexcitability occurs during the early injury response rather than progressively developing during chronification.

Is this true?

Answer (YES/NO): NO